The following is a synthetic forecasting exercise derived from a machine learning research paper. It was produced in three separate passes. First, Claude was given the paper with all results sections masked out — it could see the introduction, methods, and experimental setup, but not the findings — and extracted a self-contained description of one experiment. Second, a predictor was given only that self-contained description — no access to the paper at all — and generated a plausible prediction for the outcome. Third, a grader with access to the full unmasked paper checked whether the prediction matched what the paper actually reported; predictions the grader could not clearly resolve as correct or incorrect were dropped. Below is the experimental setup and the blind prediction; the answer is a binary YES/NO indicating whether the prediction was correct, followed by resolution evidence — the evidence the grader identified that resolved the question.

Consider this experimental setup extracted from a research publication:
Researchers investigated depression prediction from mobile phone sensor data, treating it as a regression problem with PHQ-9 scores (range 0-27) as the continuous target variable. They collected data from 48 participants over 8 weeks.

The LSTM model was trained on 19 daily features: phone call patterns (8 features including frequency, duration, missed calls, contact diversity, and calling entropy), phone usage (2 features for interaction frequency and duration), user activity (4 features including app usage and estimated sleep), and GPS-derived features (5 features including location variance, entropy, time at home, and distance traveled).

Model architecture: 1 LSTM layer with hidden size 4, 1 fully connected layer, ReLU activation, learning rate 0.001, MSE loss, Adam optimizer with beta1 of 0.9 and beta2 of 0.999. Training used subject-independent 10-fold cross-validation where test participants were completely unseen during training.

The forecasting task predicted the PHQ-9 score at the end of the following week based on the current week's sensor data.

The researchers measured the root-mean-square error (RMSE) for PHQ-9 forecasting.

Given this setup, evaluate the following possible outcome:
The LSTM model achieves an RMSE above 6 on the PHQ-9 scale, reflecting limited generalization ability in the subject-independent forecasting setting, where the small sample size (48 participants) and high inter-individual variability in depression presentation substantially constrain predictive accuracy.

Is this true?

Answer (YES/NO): NO